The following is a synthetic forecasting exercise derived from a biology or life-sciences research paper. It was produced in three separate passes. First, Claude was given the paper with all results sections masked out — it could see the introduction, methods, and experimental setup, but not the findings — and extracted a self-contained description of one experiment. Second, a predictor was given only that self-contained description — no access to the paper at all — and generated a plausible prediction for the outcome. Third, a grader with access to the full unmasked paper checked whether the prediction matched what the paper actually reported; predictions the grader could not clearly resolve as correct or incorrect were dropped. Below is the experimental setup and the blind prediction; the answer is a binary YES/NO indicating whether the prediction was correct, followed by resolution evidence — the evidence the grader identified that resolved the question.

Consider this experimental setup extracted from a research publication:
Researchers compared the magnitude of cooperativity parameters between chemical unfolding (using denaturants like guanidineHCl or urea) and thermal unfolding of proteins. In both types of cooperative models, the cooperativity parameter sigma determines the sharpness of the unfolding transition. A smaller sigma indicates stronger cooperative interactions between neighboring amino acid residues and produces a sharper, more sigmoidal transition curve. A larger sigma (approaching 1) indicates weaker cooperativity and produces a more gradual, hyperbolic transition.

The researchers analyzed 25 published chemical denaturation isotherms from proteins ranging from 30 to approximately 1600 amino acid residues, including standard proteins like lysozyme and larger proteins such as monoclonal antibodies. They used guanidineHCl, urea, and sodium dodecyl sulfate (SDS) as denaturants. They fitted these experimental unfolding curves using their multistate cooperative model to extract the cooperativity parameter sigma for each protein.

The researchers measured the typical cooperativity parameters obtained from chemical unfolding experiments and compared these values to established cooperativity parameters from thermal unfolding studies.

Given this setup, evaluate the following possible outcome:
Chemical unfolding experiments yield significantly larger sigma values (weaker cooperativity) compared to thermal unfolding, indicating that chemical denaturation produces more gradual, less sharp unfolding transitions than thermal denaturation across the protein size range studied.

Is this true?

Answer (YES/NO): YES